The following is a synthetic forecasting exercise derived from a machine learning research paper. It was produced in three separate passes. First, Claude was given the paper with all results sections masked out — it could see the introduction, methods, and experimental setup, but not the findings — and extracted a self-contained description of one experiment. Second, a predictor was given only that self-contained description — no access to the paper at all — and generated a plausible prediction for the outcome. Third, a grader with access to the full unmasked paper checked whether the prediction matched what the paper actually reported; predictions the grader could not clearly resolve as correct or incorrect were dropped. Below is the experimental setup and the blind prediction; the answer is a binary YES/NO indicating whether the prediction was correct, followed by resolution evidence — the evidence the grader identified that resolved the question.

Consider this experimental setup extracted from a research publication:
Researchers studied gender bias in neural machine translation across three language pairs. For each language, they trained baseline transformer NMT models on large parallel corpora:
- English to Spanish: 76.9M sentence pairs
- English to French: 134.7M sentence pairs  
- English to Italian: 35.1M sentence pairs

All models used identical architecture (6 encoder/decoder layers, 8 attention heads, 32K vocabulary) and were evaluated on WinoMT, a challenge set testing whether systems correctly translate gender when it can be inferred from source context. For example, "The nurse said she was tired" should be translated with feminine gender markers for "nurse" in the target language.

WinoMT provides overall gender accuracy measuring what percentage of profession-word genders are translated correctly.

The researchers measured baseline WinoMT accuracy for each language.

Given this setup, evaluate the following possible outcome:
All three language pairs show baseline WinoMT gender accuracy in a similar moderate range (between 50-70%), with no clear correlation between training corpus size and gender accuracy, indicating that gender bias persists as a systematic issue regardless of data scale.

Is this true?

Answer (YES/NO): NO